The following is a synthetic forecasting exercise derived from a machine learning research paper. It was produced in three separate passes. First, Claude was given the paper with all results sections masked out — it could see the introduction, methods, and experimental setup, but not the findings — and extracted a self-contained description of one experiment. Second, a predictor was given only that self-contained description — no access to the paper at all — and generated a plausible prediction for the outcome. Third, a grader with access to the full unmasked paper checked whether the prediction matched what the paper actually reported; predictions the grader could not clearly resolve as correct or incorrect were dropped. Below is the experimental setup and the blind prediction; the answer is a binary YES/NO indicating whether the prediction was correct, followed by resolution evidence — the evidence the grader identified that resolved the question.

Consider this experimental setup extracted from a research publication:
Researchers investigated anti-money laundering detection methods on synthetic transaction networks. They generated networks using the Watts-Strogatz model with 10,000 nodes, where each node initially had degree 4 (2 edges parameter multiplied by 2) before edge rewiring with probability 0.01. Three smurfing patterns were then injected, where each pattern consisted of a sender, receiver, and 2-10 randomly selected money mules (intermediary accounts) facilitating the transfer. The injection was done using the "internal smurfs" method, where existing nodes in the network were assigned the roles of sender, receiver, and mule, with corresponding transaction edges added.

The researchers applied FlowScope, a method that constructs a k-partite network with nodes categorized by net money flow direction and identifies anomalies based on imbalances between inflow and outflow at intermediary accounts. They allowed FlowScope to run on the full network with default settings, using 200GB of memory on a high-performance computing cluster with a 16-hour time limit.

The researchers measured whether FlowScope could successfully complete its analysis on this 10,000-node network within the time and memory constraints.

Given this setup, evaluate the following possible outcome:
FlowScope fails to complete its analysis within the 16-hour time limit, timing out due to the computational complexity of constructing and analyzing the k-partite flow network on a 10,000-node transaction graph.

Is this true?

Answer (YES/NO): NO